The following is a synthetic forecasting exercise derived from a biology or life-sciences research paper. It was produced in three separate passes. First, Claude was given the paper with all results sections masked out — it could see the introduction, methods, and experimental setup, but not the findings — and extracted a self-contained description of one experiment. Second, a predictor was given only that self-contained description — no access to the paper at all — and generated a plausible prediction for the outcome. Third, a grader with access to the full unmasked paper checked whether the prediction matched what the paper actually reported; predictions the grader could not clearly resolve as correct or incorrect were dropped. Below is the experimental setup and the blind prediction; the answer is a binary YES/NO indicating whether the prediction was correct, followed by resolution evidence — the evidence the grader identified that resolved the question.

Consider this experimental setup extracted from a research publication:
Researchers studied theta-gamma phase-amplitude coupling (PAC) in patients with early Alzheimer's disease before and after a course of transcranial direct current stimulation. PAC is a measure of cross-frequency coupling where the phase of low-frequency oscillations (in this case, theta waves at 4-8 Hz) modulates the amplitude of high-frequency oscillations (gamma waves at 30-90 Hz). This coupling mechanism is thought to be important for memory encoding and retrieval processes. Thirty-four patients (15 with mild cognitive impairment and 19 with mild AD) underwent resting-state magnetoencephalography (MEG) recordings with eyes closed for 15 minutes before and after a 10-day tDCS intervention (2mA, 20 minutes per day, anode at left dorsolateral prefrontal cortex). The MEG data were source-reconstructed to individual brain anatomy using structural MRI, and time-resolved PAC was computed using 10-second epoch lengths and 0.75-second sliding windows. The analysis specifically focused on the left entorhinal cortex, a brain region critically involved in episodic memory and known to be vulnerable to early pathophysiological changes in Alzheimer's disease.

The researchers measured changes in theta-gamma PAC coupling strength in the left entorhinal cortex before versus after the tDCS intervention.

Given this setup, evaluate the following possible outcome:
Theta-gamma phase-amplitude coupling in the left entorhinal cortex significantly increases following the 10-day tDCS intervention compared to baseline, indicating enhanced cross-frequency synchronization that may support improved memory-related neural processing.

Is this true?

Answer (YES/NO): YES